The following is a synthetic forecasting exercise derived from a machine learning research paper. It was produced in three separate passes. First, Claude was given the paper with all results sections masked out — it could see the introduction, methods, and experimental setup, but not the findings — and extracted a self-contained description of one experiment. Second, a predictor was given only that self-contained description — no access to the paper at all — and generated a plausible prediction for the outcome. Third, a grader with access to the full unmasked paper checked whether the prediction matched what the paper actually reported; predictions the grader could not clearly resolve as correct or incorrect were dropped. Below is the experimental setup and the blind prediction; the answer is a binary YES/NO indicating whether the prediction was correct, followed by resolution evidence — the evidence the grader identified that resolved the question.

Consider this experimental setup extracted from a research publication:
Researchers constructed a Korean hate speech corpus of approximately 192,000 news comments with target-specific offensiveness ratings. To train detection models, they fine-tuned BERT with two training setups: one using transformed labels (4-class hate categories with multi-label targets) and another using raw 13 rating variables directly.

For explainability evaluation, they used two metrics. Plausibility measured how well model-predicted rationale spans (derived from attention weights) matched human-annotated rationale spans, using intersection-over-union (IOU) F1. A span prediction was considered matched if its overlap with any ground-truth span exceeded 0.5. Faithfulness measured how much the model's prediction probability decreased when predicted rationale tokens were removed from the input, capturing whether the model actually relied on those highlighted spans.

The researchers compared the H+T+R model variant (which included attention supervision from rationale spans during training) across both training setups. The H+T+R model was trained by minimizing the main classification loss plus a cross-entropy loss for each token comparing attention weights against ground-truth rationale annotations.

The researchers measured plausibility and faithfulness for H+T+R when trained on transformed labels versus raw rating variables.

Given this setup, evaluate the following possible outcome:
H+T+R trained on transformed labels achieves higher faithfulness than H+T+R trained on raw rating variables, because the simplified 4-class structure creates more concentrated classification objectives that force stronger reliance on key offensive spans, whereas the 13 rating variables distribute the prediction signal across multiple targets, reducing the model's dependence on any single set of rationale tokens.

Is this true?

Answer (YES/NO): YES